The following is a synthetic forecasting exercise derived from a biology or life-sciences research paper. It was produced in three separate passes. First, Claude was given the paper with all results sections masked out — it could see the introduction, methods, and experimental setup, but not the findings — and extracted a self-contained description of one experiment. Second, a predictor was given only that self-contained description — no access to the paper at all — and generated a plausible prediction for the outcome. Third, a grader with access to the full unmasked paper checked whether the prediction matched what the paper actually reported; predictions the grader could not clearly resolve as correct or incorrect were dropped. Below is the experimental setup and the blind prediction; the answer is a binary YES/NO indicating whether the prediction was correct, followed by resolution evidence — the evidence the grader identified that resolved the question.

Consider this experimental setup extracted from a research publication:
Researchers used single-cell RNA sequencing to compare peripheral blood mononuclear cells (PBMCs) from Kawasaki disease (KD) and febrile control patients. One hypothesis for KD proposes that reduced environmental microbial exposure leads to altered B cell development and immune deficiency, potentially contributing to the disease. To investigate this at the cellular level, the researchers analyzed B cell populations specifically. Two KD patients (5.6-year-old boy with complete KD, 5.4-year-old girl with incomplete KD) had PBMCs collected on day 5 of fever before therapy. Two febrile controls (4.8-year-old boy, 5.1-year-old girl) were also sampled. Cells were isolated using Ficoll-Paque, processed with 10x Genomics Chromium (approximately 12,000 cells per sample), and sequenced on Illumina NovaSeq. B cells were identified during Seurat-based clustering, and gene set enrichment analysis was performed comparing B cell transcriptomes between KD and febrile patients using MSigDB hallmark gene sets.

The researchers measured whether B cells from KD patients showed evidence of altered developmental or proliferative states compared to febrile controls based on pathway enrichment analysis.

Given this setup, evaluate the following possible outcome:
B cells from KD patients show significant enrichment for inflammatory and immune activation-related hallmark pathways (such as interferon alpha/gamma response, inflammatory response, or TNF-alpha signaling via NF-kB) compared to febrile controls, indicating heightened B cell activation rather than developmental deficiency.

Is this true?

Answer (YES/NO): YES